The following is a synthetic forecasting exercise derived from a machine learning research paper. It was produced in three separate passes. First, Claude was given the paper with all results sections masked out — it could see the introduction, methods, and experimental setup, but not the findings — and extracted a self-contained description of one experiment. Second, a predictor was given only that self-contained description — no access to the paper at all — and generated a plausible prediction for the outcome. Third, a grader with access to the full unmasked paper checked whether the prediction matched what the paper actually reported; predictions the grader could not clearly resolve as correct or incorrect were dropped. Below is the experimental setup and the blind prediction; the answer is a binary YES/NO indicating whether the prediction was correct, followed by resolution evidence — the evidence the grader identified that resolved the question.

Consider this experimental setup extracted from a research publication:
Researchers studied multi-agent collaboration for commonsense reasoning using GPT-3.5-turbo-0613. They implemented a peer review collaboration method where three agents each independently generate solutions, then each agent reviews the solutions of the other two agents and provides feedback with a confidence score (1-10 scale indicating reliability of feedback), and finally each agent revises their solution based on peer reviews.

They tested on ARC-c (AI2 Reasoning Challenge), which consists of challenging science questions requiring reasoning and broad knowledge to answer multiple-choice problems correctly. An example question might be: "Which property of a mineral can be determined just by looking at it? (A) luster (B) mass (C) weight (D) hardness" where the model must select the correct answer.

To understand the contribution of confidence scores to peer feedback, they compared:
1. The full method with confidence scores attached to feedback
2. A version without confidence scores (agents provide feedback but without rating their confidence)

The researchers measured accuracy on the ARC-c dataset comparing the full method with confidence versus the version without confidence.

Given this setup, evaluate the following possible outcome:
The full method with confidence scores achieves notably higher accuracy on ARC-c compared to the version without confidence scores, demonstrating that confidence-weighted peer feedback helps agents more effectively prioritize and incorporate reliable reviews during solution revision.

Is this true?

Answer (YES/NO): NO